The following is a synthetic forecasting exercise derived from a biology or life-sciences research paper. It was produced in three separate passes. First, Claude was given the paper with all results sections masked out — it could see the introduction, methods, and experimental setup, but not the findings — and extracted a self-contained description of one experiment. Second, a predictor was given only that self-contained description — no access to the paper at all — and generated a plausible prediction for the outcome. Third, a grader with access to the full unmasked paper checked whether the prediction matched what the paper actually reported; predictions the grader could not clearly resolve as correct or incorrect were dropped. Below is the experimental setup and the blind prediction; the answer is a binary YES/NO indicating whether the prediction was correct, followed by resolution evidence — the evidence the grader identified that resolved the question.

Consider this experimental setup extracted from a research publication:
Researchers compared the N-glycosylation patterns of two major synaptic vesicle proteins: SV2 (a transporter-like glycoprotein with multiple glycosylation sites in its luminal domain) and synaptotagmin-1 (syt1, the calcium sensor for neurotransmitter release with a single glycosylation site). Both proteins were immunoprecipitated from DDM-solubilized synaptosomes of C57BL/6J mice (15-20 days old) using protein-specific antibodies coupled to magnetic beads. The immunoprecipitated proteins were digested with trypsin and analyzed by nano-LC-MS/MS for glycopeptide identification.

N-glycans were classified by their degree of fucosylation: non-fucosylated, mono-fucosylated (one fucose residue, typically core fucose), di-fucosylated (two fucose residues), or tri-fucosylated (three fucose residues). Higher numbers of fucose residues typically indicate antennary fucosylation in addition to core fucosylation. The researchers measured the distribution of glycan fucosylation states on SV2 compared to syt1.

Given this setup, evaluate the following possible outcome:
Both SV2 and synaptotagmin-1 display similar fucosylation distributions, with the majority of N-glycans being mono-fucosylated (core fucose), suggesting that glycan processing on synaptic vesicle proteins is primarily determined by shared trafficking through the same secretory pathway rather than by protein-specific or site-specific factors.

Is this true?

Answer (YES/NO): NO